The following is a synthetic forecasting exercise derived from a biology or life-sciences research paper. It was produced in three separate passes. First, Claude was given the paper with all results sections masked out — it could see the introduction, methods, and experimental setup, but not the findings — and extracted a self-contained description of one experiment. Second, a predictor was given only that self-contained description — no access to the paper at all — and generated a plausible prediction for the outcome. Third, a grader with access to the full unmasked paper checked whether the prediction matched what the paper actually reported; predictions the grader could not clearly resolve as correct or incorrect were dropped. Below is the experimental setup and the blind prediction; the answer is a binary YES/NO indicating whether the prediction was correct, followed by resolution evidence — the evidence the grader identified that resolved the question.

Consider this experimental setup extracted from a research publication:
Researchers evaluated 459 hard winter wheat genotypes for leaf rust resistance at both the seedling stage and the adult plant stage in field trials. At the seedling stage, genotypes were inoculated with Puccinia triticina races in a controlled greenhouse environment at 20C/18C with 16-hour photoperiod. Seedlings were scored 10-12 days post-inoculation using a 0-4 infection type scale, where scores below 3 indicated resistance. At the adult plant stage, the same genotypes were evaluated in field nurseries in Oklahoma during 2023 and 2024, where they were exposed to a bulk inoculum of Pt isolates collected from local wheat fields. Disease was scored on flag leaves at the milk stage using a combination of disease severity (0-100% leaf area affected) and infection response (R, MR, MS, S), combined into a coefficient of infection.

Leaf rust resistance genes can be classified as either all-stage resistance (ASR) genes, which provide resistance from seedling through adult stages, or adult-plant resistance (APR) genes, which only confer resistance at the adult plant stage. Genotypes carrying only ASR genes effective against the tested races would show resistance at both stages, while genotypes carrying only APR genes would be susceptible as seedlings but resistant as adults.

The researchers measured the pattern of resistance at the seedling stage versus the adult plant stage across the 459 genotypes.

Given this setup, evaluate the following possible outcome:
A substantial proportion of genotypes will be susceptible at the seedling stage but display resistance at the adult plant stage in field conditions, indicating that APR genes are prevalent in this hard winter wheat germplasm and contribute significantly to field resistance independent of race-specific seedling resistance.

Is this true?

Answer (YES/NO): NO